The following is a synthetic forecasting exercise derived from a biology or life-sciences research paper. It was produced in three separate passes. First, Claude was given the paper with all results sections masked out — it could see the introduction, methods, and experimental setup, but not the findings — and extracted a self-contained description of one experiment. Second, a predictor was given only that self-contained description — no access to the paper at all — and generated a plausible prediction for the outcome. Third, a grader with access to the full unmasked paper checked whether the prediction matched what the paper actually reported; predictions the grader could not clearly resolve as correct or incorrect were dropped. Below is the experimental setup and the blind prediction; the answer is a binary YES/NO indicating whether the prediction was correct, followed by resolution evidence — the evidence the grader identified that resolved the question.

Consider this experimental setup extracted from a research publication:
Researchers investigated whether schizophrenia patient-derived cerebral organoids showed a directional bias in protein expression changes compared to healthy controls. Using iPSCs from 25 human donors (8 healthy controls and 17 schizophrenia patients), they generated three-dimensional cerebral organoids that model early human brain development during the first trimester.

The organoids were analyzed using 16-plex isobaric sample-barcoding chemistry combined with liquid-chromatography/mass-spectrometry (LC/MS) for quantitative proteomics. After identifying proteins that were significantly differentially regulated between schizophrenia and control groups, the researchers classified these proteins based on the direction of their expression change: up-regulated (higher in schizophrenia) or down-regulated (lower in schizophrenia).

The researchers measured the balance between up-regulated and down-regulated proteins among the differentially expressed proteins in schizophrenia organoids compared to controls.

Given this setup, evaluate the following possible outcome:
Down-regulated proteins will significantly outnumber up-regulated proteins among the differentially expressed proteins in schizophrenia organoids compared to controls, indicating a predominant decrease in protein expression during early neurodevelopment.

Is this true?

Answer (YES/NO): NO